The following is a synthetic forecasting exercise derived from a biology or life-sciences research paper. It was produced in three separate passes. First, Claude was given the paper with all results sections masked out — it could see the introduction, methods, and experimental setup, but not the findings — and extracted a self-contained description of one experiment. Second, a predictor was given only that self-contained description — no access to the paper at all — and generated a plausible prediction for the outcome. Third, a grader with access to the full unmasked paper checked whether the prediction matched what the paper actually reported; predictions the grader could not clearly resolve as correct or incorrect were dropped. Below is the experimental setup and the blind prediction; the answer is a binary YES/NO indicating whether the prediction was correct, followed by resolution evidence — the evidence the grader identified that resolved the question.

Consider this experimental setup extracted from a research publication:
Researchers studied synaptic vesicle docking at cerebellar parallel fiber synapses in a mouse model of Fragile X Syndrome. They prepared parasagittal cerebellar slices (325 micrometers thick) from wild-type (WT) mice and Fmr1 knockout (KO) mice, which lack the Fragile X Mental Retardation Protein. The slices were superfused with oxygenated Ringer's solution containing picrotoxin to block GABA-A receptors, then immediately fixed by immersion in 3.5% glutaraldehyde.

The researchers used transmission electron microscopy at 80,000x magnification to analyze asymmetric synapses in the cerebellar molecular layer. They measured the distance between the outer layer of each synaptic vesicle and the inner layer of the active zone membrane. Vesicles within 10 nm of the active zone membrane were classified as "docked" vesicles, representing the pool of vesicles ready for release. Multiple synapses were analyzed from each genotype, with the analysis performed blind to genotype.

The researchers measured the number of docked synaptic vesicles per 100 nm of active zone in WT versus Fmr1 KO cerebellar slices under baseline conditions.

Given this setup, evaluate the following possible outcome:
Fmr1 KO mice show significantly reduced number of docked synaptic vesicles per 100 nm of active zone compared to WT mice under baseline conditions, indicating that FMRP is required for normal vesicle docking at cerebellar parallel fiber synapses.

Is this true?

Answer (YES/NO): NO